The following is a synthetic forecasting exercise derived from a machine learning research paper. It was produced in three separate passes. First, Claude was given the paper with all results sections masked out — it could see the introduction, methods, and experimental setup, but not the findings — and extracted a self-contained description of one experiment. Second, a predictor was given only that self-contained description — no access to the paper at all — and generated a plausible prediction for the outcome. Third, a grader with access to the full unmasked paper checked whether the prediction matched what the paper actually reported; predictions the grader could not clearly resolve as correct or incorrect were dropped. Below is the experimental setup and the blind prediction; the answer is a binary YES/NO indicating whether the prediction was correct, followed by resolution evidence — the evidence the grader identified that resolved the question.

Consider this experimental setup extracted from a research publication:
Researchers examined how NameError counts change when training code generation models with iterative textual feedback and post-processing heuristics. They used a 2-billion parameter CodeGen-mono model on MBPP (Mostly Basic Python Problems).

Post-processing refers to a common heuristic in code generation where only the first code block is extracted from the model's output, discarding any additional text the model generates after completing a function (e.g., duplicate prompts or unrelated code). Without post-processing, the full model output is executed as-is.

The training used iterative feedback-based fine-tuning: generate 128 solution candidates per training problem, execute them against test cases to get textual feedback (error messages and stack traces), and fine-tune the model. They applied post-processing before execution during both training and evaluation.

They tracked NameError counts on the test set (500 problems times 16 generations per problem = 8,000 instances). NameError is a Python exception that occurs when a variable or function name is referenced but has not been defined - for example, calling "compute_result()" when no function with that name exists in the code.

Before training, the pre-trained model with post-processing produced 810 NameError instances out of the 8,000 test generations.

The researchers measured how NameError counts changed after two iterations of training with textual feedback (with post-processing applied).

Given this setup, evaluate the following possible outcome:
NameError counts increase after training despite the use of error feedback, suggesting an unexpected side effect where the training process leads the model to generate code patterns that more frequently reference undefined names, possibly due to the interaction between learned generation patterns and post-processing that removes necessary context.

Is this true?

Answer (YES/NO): NO